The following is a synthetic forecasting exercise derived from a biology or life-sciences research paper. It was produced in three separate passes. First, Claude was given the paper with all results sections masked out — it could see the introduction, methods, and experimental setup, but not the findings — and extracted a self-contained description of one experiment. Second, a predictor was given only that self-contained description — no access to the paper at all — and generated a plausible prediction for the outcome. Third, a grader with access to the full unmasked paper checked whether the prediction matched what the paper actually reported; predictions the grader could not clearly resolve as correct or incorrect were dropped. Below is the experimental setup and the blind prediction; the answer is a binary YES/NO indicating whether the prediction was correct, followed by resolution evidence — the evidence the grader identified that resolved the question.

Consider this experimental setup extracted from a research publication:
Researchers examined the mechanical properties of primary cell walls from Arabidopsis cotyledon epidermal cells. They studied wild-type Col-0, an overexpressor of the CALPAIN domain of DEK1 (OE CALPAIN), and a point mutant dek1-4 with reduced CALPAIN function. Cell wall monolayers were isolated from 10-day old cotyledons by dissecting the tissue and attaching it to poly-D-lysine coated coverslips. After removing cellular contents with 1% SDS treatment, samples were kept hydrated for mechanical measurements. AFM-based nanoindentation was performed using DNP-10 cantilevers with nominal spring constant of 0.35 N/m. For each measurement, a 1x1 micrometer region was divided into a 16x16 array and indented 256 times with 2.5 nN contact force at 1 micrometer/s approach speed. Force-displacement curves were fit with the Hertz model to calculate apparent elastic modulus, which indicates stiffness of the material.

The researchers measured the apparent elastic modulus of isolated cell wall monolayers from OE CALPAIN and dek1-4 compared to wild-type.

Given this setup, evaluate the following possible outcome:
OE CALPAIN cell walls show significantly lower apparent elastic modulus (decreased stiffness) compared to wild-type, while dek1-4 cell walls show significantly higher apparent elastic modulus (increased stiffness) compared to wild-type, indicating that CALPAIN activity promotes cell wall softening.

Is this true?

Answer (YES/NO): NO